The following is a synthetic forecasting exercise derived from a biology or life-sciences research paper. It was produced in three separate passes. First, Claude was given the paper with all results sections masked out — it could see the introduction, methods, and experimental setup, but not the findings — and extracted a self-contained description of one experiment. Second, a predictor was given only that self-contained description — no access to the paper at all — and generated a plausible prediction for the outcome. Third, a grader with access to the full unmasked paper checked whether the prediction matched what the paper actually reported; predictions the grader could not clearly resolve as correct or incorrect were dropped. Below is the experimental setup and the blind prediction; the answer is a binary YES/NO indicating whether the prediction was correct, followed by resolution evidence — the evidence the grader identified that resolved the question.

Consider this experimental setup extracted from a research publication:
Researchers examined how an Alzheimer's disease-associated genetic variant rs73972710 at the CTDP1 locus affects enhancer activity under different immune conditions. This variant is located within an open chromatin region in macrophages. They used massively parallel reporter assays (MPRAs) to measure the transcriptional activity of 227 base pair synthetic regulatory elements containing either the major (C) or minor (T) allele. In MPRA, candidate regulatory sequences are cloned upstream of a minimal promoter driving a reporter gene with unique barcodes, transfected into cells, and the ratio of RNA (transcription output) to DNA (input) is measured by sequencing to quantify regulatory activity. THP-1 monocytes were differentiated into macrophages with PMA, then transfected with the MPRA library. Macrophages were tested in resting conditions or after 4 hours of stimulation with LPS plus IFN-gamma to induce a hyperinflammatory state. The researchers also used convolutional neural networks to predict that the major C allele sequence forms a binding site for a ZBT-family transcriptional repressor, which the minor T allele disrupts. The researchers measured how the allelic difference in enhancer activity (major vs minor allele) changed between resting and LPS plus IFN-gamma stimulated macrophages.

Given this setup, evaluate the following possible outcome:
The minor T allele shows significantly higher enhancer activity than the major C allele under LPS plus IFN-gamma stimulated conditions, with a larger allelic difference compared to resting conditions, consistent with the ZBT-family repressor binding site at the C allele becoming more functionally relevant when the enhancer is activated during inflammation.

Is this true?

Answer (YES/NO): NO